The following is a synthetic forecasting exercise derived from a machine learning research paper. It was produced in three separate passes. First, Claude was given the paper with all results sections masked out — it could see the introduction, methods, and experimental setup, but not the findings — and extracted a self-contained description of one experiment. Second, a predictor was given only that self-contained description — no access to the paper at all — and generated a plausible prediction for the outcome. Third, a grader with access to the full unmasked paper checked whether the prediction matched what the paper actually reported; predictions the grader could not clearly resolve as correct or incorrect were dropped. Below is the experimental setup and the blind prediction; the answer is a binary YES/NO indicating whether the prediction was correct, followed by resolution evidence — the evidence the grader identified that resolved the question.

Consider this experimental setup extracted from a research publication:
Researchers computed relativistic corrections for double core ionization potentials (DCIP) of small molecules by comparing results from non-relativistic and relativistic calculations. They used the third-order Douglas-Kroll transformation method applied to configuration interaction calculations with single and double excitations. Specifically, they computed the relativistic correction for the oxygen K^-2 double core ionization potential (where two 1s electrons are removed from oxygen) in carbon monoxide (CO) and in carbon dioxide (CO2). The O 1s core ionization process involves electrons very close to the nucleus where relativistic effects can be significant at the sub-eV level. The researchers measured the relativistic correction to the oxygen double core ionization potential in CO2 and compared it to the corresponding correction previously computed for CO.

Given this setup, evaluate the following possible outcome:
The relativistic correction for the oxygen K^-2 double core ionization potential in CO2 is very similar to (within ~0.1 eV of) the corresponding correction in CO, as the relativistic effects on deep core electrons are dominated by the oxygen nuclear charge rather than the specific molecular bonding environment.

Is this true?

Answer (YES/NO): YES